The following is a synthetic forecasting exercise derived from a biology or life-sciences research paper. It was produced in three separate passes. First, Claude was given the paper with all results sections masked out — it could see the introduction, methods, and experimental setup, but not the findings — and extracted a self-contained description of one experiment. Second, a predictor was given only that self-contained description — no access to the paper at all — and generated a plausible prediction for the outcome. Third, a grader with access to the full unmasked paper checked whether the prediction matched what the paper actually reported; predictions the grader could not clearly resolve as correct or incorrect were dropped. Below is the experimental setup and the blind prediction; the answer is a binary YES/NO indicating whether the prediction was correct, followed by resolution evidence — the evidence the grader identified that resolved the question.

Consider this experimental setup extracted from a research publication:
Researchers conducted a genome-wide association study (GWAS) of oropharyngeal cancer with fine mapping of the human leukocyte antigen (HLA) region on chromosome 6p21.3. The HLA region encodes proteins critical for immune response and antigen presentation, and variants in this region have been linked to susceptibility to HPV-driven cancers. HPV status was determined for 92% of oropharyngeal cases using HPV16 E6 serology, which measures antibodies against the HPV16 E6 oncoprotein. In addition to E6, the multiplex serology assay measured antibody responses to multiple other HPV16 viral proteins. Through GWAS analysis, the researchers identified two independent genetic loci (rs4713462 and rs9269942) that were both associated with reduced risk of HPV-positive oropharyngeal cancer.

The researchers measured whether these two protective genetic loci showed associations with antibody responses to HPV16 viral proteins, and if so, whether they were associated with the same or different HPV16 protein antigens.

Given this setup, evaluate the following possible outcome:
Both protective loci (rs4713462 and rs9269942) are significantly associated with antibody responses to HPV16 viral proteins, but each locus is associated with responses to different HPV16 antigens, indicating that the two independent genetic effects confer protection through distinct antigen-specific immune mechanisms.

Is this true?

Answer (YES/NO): YES